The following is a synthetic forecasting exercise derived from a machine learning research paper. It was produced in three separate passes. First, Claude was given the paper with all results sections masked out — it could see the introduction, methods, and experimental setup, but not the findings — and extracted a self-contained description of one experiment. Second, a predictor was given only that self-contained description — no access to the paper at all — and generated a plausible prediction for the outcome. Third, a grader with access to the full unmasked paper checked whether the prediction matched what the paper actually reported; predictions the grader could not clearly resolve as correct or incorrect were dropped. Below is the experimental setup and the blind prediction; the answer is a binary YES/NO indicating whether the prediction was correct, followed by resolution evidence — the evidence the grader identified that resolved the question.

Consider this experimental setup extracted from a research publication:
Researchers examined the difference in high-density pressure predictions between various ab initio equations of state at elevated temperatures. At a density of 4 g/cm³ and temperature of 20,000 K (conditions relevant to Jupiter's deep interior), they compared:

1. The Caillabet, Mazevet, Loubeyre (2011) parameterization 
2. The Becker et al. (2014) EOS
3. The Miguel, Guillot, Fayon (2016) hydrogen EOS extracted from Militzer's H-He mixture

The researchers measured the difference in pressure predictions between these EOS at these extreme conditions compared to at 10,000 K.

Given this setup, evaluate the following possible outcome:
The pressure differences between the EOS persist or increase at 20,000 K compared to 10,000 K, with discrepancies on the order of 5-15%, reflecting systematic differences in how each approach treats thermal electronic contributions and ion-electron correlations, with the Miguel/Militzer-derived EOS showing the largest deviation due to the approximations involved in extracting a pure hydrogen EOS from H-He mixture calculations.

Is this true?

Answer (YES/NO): NO